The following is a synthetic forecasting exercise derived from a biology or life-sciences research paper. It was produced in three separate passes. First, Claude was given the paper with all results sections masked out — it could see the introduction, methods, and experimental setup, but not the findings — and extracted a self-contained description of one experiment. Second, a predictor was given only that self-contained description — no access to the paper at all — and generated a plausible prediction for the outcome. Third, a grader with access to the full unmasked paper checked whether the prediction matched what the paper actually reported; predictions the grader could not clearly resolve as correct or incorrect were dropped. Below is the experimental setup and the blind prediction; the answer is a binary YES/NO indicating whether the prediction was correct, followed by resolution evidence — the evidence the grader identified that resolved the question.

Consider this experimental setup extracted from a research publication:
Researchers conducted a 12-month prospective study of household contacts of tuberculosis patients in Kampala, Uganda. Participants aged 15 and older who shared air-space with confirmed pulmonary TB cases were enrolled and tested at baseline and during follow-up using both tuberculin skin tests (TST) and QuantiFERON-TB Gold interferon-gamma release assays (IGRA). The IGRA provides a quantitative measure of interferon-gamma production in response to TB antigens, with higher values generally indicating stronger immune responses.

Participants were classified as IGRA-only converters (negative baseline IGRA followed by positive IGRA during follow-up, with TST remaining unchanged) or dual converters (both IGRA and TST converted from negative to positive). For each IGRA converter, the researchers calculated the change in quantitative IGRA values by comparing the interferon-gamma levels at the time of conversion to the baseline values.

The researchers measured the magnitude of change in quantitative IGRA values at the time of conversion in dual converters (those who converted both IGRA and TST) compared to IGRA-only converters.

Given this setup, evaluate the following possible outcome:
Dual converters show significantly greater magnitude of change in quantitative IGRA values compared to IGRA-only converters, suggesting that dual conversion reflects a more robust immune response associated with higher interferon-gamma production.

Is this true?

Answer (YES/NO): YES